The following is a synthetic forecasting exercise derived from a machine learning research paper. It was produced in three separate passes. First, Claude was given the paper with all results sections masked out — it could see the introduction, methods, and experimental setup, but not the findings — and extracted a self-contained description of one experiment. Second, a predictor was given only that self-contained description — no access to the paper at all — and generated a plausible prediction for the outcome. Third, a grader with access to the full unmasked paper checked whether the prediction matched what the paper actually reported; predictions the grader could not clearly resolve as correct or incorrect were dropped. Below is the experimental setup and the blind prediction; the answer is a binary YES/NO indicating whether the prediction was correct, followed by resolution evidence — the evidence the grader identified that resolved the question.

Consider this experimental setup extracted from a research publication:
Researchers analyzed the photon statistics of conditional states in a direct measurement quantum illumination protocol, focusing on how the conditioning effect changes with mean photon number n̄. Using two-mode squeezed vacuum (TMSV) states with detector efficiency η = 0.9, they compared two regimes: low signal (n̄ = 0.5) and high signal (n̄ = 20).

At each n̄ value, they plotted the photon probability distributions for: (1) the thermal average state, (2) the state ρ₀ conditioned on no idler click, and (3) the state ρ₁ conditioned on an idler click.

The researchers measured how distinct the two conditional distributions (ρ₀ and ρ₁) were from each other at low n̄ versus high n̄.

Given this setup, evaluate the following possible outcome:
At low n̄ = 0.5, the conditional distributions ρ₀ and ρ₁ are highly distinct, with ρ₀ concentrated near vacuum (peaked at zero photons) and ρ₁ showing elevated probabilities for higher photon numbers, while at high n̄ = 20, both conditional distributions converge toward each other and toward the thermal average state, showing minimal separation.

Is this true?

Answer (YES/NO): NO